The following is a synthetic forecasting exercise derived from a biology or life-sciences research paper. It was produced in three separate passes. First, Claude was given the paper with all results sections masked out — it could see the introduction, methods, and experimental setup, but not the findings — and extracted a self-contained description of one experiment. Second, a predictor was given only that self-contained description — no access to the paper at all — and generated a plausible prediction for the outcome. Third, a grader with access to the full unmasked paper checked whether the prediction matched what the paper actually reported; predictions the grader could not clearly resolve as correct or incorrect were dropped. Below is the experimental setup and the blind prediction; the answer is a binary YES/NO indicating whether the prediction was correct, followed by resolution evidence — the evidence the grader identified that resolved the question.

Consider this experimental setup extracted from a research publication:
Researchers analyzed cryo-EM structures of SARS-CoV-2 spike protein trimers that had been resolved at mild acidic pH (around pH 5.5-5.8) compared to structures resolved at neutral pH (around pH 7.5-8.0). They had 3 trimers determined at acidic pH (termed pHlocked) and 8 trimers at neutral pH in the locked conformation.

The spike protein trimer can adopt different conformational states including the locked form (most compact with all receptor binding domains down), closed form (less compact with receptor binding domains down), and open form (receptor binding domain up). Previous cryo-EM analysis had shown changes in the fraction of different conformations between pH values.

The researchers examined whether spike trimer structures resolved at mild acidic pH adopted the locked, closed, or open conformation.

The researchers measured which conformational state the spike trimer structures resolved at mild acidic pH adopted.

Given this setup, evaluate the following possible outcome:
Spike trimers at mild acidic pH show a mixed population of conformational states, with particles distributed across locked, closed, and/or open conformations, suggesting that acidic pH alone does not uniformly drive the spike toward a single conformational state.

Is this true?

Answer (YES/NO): NO